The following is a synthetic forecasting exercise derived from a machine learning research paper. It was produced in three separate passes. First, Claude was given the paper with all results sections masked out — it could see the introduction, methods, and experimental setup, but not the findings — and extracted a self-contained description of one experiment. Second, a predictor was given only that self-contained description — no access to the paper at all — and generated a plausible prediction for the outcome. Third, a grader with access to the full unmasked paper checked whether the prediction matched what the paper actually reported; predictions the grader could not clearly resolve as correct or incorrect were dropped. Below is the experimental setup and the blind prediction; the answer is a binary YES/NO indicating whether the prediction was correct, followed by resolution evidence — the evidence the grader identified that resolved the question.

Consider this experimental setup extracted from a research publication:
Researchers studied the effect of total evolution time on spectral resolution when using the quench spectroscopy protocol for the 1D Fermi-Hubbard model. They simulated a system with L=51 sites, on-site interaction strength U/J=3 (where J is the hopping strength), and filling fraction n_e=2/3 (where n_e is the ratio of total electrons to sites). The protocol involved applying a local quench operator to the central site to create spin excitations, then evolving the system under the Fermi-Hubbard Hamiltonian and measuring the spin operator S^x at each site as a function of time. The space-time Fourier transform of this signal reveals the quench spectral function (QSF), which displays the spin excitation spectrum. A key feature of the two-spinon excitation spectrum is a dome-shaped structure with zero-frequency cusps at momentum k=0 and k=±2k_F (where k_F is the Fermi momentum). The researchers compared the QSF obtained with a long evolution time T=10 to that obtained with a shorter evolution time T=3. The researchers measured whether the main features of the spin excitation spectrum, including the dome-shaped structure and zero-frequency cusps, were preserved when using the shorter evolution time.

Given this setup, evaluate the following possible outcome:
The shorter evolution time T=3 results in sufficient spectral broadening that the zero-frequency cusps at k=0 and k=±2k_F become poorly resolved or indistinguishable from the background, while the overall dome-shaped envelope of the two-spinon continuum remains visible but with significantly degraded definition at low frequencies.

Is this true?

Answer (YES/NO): NO